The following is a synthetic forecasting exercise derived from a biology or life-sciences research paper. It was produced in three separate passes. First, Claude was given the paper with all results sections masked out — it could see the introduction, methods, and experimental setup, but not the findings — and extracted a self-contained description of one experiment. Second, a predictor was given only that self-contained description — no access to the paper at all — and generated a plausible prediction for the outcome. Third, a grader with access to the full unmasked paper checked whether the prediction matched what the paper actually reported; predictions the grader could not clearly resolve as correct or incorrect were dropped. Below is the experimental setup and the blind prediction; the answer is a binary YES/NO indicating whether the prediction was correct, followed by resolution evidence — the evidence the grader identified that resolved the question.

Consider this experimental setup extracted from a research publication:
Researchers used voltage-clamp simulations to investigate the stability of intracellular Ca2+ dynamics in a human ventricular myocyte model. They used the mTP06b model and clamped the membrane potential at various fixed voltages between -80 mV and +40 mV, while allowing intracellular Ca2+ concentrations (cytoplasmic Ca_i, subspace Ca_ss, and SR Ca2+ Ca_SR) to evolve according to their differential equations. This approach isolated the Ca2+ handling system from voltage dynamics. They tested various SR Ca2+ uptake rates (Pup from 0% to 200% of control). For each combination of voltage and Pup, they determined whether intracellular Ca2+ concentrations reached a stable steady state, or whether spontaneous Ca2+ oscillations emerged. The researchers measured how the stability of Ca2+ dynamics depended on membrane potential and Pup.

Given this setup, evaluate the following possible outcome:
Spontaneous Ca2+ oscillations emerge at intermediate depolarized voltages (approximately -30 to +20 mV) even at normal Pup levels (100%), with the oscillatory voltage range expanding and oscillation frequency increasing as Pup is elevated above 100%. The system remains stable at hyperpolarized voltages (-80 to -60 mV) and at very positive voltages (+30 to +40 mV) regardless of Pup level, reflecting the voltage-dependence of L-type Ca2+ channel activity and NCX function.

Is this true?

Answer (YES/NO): NO